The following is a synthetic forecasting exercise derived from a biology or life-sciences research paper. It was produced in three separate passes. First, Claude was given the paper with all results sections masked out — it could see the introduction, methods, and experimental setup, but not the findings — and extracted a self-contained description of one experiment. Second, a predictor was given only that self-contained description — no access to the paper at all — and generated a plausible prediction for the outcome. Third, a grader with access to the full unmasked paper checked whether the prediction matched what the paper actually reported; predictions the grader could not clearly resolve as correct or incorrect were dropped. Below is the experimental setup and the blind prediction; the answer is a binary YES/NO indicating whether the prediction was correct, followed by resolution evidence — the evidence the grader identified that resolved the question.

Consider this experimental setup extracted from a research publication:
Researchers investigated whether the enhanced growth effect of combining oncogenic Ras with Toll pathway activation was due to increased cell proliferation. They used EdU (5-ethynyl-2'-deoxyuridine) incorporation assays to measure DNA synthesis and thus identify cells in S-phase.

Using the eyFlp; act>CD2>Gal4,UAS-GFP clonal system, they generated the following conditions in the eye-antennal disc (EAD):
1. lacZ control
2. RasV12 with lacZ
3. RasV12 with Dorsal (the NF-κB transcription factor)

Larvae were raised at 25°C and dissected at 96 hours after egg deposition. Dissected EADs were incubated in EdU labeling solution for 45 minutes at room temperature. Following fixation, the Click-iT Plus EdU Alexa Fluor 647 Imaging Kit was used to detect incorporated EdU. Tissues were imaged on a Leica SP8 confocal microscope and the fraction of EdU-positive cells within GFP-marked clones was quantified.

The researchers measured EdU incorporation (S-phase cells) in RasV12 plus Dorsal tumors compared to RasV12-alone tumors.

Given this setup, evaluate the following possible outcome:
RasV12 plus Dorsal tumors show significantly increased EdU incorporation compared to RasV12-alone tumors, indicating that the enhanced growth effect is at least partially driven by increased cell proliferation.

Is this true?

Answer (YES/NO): YES